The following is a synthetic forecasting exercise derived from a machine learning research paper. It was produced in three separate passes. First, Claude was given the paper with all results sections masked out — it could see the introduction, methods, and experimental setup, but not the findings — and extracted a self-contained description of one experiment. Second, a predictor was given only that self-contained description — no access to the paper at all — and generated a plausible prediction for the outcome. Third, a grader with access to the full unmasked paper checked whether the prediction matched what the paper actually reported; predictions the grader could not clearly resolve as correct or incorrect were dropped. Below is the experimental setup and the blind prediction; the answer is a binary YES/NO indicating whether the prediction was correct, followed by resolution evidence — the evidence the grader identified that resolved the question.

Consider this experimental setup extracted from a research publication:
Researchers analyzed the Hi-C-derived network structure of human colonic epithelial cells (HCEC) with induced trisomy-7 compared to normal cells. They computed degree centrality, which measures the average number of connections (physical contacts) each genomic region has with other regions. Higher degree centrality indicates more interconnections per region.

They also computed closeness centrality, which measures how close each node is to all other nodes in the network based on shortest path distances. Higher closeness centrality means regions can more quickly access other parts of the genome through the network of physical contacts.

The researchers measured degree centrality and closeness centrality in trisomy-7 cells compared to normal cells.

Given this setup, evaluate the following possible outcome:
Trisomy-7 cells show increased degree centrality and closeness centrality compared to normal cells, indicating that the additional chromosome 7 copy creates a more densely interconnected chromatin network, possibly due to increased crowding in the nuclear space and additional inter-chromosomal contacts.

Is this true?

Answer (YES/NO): YES